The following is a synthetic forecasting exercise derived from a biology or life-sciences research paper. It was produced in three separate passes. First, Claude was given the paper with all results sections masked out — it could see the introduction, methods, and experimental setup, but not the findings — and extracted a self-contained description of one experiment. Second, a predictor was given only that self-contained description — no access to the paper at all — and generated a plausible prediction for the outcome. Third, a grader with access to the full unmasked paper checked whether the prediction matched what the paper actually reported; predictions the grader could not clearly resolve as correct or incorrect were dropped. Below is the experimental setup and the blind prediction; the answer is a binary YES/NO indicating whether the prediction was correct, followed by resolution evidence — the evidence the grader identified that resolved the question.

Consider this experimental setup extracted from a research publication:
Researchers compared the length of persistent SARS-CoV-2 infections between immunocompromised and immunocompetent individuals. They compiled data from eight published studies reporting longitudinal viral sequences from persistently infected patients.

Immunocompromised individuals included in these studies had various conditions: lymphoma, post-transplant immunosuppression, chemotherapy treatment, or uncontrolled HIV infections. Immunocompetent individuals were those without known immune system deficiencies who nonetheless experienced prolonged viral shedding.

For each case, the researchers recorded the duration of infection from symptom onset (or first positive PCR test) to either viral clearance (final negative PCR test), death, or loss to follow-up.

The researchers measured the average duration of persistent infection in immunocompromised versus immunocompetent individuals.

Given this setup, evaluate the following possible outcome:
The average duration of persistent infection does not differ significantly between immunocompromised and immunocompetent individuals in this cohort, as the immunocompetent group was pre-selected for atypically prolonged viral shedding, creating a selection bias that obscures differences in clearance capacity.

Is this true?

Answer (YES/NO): NO